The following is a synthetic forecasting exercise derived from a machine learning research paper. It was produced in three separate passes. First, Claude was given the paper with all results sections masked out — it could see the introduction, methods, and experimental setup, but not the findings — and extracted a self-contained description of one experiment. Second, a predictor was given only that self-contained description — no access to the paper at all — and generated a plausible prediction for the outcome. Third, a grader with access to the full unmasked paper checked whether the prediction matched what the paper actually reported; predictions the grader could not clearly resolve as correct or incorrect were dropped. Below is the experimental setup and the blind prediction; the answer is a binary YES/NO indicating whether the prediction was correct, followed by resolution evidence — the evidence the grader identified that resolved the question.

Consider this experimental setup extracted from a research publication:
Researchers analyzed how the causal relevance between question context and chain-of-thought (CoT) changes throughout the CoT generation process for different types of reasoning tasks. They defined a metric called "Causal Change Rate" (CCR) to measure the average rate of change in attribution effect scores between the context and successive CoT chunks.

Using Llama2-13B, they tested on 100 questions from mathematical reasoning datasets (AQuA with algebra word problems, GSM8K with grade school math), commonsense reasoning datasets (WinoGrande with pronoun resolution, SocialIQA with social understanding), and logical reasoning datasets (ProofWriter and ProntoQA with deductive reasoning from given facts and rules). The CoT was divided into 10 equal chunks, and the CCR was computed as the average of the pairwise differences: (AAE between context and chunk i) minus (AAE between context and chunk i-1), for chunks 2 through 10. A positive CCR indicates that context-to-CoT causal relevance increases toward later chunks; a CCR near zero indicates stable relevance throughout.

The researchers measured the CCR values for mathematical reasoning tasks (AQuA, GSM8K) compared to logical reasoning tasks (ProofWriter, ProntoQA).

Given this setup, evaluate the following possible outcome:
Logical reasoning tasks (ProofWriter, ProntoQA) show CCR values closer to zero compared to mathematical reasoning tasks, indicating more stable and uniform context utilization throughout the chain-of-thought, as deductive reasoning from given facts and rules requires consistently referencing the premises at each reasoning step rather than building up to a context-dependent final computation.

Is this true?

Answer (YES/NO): YES